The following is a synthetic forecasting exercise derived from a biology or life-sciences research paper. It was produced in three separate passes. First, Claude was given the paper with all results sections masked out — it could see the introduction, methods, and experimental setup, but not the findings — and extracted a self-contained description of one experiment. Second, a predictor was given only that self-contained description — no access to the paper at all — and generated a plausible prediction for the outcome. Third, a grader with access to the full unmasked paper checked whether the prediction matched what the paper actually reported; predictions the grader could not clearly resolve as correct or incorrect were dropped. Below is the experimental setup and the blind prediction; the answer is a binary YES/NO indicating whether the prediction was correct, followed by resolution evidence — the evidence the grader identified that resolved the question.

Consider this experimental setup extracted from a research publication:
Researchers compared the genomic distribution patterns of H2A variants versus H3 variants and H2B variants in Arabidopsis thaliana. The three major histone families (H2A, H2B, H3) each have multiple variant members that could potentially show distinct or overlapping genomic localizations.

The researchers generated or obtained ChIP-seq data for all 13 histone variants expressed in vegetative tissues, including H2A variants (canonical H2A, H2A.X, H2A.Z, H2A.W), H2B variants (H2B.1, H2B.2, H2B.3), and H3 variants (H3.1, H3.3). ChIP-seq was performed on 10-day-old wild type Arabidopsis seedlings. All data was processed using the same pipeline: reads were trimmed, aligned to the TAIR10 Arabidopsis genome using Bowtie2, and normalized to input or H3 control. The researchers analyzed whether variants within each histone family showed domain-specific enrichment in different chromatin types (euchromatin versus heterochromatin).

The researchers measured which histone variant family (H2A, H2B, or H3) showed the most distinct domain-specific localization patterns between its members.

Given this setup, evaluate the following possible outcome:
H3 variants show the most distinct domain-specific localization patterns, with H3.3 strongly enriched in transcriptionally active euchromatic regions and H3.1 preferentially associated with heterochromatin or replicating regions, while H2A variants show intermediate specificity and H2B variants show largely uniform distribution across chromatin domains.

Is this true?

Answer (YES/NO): NO